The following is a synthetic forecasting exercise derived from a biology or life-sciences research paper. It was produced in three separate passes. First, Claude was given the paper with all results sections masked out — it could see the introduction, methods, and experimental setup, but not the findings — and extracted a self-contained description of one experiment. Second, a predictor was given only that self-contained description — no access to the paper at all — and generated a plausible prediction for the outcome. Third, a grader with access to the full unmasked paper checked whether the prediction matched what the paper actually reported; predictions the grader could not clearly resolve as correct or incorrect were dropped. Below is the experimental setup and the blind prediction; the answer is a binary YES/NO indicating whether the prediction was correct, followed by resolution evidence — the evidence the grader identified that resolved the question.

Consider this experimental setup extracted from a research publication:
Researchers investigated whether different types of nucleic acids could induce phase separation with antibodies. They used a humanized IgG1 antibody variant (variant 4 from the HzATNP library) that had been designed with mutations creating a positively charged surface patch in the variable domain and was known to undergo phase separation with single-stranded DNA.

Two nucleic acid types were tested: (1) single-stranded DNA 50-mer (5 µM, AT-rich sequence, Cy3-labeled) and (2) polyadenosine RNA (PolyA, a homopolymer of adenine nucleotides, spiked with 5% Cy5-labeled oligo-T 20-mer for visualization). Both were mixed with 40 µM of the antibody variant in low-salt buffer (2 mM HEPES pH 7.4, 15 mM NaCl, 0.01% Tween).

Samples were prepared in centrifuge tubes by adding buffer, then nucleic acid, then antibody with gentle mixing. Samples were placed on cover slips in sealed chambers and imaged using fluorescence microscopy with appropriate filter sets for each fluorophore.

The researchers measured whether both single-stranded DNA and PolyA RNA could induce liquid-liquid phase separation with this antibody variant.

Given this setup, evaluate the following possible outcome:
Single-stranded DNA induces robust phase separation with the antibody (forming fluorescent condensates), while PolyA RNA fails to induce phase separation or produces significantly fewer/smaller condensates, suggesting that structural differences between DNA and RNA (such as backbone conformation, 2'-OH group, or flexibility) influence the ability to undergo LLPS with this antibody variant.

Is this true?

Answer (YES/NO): NO